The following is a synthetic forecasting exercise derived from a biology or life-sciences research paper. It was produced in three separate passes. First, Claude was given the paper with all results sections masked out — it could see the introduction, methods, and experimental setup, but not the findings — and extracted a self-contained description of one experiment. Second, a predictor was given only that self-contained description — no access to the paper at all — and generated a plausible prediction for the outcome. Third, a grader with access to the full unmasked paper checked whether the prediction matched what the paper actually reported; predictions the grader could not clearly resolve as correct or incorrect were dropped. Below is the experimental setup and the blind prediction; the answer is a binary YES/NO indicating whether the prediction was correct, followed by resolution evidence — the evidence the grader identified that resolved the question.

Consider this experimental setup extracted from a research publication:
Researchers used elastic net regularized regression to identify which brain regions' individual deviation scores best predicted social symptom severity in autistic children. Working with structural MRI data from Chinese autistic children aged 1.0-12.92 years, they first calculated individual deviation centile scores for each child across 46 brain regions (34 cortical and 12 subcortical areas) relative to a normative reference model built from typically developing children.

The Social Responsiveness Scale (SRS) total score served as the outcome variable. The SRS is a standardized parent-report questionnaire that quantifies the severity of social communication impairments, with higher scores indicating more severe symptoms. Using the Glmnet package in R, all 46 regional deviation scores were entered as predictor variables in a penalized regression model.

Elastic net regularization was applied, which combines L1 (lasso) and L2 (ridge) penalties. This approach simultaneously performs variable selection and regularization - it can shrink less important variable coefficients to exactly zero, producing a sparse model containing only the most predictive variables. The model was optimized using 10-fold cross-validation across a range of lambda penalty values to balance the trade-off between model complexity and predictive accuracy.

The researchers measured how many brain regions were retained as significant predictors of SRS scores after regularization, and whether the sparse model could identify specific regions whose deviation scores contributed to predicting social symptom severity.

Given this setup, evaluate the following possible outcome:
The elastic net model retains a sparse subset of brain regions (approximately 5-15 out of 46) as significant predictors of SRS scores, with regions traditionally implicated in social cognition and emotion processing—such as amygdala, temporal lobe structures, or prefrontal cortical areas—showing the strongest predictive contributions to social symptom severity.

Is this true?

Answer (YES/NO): NO